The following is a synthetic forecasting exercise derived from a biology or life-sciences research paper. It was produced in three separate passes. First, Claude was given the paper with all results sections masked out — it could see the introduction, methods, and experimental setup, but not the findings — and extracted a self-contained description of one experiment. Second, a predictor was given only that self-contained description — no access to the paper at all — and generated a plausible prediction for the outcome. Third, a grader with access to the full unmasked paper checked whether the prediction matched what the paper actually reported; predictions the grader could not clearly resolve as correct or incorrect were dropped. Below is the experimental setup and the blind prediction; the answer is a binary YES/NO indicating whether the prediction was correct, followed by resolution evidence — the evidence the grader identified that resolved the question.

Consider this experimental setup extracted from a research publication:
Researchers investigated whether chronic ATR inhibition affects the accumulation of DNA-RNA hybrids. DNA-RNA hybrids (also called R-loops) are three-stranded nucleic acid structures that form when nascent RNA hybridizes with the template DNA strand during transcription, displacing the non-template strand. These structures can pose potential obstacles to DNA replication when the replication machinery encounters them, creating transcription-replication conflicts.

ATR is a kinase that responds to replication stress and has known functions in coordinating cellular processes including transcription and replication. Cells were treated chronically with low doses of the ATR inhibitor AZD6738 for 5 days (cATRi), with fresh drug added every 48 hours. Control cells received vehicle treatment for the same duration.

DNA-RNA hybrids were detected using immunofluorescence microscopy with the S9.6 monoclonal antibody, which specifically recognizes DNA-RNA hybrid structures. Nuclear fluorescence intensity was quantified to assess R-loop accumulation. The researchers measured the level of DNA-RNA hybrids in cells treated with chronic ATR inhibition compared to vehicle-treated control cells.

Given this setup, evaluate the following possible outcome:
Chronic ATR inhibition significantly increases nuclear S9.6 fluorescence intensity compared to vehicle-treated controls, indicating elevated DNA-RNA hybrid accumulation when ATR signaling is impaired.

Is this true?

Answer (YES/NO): YES